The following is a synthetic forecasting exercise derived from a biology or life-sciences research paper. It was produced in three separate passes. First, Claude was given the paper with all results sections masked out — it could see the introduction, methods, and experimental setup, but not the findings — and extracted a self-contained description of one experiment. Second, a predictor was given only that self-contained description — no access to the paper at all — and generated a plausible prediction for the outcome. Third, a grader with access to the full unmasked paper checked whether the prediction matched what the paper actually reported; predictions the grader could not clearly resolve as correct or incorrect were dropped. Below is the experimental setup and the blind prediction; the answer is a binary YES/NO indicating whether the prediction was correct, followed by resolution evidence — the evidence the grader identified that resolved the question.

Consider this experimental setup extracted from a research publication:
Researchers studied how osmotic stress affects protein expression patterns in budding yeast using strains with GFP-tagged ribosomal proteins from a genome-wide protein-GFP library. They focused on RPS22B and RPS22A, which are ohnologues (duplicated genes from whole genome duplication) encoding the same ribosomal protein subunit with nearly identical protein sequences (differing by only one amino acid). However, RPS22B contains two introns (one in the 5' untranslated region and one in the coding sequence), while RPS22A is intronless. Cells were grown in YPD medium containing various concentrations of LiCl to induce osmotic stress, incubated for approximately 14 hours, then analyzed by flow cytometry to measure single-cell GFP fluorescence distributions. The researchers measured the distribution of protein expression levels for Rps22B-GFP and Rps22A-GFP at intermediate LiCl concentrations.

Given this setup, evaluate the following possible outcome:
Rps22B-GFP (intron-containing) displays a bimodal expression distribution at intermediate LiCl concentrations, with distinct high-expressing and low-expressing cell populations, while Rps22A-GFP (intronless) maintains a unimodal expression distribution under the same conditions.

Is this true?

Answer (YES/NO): YES